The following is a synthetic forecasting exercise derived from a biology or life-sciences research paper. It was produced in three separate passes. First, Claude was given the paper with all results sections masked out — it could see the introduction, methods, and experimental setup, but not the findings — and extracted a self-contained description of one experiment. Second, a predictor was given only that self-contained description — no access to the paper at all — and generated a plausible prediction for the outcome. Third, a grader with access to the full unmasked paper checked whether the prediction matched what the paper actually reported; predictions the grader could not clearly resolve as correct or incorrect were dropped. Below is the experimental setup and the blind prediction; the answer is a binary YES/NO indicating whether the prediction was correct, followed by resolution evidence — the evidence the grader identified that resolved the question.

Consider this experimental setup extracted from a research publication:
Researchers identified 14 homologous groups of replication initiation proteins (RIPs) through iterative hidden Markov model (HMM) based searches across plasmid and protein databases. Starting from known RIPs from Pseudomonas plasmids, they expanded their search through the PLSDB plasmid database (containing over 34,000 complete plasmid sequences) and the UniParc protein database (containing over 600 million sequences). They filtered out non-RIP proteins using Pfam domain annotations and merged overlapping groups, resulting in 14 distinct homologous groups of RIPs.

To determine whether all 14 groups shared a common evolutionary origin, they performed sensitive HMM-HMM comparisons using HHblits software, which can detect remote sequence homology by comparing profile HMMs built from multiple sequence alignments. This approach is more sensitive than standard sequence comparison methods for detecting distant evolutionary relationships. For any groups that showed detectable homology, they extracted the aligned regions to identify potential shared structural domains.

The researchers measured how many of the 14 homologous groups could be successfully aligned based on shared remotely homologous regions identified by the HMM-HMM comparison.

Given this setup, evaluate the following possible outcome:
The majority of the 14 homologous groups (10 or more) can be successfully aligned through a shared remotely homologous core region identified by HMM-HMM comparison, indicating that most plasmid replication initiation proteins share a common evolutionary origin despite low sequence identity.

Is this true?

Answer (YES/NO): YES